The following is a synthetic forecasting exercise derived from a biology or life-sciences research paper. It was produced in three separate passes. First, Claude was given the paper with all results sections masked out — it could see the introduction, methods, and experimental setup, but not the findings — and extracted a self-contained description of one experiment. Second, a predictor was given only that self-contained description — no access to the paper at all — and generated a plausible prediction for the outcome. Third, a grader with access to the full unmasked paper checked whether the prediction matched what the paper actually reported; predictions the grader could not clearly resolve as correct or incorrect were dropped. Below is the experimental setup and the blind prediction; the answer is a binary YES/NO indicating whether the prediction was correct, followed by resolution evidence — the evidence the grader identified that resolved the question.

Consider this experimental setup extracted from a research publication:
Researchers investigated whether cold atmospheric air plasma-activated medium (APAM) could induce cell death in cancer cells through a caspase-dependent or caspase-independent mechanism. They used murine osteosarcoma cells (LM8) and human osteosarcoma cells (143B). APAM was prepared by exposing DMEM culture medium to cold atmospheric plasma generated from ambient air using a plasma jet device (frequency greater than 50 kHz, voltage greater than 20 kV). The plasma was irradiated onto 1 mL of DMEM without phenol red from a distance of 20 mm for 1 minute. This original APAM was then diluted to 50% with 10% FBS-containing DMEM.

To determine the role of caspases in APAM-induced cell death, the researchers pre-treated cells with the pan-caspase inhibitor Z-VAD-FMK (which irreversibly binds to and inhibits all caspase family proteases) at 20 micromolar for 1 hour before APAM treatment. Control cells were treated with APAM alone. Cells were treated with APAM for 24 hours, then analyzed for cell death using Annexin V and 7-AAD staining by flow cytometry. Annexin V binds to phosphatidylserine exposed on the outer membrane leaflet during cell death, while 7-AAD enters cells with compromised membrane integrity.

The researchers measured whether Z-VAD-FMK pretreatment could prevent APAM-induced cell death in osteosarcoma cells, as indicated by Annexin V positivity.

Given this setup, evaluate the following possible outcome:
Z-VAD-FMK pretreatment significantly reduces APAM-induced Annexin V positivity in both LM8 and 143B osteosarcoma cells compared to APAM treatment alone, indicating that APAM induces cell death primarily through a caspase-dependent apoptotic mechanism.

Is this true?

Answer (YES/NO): NO